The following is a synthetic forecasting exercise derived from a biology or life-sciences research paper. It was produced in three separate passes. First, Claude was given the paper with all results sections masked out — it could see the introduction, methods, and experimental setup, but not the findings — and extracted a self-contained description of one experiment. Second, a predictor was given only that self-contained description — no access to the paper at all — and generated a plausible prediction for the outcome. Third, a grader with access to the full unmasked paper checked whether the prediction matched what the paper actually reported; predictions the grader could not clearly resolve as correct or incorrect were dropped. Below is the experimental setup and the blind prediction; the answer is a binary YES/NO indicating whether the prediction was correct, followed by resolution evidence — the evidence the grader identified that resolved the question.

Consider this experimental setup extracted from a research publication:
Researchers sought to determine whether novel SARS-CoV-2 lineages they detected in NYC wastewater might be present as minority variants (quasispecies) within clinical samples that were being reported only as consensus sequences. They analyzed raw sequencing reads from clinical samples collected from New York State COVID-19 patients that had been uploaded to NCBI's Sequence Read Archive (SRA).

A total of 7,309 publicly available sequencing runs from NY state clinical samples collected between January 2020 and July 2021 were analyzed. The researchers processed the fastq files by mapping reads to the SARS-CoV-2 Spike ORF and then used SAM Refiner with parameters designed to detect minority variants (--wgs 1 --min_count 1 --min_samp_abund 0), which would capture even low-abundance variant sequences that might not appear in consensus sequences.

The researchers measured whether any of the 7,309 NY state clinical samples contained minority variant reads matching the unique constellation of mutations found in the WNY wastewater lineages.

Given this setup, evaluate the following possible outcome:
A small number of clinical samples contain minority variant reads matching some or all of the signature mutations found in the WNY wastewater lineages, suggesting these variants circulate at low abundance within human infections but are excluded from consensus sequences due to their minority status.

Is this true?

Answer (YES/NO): NO